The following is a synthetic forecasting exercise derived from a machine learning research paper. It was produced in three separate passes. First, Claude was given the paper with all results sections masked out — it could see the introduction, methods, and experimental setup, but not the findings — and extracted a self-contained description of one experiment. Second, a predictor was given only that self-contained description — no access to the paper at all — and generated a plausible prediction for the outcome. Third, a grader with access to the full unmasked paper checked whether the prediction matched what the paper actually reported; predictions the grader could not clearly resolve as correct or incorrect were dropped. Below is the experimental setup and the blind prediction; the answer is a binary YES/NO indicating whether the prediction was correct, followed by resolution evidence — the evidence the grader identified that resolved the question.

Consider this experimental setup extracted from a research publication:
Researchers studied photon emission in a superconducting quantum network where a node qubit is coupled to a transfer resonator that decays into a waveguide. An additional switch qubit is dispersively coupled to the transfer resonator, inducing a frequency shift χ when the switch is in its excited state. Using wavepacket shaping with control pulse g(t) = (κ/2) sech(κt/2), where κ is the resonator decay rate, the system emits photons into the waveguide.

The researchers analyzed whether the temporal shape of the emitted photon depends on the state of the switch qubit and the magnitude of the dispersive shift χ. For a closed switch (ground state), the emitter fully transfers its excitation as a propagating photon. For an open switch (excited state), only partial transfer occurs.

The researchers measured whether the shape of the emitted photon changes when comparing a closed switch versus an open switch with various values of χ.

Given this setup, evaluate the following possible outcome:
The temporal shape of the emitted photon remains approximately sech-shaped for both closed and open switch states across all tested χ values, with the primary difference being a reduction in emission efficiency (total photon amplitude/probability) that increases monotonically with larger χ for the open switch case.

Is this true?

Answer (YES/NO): YES